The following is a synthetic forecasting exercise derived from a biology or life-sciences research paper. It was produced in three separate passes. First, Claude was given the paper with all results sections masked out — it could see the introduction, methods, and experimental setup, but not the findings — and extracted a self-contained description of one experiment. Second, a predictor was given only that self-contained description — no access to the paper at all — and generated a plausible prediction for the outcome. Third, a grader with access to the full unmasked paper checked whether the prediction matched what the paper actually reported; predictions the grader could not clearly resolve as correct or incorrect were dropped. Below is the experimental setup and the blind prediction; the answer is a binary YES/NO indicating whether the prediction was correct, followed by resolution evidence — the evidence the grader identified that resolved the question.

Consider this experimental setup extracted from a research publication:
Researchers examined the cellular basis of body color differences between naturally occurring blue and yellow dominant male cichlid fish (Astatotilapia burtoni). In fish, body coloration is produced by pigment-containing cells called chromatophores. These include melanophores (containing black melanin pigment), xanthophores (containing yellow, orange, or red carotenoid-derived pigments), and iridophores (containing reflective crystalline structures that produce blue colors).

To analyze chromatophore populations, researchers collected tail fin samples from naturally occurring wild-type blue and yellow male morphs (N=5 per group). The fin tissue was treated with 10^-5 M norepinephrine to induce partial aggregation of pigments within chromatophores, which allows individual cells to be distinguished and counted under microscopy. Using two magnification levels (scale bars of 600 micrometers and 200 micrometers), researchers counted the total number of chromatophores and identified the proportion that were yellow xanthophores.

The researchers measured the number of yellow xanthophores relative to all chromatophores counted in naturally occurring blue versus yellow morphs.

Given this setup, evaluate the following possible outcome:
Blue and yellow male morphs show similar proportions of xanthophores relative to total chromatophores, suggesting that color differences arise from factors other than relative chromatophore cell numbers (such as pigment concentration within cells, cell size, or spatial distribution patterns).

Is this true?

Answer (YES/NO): NO